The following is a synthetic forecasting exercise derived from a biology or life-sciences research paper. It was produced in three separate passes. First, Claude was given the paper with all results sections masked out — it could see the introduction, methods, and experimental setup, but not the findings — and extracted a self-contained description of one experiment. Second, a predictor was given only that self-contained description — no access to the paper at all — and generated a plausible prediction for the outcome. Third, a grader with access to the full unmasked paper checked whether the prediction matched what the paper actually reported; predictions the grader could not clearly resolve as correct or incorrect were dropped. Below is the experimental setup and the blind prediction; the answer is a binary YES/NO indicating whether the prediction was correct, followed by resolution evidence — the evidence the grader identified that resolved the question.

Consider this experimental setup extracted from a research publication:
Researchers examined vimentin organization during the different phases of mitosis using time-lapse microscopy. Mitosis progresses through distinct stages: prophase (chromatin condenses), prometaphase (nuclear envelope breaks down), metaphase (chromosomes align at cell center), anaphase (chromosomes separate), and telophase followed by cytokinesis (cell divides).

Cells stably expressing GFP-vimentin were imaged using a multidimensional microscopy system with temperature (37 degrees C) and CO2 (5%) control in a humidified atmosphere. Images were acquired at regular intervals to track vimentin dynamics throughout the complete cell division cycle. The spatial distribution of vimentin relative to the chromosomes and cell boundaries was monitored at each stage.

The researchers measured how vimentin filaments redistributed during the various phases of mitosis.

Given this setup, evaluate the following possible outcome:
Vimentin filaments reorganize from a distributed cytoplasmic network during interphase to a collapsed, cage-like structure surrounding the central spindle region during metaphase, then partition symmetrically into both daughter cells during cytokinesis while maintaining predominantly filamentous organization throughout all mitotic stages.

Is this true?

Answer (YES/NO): NO